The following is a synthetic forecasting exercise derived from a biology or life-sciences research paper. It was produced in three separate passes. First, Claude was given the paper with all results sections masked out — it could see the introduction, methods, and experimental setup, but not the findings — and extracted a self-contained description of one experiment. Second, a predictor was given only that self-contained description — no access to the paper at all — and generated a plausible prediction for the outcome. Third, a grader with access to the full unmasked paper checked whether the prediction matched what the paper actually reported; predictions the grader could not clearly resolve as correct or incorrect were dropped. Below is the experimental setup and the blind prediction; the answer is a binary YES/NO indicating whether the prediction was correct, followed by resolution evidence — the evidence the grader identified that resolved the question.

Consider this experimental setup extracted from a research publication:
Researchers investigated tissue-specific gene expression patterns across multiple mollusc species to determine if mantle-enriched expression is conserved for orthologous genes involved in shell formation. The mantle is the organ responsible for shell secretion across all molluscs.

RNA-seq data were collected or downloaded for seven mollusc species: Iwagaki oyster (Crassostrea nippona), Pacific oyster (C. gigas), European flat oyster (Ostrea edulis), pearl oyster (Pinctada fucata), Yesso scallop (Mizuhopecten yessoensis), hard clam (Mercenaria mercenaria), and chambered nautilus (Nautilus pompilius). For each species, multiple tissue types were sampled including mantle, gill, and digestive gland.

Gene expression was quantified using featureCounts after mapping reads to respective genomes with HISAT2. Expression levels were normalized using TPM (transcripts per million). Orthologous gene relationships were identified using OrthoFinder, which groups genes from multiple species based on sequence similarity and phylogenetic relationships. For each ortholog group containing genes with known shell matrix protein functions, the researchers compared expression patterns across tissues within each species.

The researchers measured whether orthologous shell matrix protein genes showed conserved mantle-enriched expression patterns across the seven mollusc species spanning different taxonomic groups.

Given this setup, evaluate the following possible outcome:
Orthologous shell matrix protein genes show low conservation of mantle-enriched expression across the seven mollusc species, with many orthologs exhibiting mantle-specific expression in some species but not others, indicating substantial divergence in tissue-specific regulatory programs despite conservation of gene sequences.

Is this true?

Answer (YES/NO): NO